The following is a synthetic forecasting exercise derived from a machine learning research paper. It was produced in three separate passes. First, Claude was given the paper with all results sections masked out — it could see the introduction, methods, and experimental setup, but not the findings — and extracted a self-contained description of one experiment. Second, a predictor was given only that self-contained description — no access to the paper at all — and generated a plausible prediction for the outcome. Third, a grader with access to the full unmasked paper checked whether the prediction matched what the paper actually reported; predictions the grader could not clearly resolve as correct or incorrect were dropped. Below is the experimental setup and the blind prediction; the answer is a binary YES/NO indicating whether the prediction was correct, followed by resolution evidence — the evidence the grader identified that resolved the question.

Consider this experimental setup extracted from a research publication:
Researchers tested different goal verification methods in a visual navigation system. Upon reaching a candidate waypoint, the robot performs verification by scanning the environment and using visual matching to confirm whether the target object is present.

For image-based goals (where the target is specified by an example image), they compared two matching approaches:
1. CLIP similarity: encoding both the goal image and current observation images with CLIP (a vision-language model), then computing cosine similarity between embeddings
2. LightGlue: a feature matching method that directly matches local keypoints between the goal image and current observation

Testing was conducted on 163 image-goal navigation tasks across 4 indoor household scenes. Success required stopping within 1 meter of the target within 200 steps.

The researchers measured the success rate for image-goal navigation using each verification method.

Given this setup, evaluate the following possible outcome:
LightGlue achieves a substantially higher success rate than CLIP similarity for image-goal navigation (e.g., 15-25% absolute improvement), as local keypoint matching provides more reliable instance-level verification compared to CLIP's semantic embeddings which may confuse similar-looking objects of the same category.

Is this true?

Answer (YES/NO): NO